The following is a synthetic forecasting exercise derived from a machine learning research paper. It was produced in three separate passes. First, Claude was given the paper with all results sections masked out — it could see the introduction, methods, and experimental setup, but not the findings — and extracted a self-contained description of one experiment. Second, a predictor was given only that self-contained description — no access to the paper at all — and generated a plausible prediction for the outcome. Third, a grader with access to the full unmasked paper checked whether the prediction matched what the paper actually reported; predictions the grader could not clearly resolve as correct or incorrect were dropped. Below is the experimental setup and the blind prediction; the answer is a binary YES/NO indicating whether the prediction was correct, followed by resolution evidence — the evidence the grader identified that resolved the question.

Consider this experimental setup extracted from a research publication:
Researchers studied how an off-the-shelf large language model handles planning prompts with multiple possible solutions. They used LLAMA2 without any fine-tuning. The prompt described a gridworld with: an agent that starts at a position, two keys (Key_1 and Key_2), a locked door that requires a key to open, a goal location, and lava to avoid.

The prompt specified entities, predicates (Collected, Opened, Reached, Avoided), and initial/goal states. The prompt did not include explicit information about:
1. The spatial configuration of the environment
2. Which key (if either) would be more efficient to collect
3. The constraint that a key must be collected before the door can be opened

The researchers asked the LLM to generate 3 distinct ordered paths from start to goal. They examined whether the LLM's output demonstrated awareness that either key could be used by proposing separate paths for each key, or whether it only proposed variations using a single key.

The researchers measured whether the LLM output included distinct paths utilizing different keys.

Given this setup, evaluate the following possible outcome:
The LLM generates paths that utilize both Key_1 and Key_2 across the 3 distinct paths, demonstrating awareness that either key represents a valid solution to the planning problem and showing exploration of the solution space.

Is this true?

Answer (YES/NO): YES